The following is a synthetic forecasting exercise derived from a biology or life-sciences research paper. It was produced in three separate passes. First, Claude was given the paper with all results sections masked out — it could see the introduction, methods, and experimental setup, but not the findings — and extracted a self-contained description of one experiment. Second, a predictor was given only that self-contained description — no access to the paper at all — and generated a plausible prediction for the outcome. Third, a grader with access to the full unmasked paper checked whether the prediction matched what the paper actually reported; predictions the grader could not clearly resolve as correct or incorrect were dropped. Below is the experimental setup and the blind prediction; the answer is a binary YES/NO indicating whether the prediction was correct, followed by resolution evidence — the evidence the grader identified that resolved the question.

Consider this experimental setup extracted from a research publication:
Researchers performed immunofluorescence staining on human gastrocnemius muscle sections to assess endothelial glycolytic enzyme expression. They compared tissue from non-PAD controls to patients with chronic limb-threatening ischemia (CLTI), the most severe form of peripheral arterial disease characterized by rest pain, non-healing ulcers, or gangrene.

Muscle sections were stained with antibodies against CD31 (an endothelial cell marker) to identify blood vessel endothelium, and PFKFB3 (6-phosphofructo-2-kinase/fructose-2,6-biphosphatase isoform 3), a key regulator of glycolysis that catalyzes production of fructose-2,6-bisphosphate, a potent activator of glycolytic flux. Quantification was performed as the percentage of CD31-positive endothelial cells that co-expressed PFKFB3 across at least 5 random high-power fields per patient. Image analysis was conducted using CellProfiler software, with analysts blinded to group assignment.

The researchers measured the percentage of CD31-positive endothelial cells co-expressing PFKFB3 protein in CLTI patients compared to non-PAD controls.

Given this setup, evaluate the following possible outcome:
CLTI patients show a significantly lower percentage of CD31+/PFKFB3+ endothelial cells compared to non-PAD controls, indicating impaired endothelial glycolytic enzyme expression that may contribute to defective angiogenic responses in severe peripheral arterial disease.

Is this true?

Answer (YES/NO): NO